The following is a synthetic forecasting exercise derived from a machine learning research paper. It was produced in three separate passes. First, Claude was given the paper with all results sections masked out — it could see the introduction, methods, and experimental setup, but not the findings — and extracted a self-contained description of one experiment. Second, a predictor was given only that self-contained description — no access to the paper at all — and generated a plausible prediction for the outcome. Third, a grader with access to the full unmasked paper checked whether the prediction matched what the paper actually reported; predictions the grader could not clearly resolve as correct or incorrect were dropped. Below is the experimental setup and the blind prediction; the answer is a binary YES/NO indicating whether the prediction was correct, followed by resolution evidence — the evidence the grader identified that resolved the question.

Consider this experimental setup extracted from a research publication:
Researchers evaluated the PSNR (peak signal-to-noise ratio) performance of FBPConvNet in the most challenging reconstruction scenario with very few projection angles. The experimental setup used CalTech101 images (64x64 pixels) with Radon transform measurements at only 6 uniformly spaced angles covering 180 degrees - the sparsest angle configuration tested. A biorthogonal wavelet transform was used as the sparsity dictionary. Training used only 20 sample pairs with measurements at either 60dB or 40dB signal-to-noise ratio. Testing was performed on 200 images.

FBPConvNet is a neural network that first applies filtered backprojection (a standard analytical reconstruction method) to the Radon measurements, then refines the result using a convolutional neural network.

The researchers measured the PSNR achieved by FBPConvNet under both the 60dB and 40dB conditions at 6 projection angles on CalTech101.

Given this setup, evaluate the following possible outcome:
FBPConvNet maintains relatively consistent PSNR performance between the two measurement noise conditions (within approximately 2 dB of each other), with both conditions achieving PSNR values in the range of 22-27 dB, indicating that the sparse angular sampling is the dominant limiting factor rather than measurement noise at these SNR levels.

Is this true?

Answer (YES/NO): NO